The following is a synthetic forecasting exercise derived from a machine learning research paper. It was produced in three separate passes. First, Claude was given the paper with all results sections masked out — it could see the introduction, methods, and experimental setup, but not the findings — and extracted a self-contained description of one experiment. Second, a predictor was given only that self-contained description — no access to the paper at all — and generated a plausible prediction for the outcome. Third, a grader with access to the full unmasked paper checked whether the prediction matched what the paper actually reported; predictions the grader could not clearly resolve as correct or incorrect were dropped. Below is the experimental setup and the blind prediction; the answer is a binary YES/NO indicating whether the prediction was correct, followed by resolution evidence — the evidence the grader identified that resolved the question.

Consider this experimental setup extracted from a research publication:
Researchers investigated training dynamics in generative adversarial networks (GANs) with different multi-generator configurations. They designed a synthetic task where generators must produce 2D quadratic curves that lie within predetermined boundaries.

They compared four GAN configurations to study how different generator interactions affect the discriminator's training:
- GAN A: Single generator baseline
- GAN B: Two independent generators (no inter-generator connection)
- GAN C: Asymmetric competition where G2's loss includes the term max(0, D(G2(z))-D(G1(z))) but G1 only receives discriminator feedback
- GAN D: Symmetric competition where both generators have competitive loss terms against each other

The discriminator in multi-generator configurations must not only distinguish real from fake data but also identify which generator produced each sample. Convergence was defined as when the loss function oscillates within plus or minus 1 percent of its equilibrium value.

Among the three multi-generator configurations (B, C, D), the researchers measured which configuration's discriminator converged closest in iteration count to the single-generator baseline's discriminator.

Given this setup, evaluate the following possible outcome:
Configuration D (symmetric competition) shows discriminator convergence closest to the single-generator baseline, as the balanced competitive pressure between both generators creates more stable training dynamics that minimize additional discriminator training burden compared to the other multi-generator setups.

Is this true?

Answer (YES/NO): NO